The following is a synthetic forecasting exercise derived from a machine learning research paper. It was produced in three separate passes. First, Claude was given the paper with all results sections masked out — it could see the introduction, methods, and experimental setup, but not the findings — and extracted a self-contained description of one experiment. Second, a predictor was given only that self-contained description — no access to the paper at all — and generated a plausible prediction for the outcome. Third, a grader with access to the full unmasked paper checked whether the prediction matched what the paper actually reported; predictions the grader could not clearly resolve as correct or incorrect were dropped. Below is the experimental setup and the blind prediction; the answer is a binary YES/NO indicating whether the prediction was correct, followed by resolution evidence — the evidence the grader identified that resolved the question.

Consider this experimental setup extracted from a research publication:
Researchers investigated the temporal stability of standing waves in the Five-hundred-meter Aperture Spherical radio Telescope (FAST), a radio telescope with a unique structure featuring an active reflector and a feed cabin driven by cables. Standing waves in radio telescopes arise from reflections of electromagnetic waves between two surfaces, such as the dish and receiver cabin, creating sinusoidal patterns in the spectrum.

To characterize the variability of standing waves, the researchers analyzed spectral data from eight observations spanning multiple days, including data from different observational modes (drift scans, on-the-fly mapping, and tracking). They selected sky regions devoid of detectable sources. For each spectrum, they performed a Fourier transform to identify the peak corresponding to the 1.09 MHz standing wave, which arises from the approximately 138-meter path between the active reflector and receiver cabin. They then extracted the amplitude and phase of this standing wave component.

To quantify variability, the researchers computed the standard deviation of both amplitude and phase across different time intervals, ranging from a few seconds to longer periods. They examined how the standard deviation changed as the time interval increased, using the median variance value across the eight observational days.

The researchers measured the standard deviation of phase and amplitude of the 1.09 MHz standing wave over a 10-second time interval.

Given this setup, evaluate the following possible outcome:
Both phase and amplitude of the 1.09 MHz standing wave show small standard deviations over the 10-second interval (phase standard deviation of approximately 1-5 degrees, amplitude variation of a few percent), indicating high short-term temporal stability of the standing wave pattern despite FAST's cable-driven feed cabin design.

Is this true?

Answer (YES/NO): NO